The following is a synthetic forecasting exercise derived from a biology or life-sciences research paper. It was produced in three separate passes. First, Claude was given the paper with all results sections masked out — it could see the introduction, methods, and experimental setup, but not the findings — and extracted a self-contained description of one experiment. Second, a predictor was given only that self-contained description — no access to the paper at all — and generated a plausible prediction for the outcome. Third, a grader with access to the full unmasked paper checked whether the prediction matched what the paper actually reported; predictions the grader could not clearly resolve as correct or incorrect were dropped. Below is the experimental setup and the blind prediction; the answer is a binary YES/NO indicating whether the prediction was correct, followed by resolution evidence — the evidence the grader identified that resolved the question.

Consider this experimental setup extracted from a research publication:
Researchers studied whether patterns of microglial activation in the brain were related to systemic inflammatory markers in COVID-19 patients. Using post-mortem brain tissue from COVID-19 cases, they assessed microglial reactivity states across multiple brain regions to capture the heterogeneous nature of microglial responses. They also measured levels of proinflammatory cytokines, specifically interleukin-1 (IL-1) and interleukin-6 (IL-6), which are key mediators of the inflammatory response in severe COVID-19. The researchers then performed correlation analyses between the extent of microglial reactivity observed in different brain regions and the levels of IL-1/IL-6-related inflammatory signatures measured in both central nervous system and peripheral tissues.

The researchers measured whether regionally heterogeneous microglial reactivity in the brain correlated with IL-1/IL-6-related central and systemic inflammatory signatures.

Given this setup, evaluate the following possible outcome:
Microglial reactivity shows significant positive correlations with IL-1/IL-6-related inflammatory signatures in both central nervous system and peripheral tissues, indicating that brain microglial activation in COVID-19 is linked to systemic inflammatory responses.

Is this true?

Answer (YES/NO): YES